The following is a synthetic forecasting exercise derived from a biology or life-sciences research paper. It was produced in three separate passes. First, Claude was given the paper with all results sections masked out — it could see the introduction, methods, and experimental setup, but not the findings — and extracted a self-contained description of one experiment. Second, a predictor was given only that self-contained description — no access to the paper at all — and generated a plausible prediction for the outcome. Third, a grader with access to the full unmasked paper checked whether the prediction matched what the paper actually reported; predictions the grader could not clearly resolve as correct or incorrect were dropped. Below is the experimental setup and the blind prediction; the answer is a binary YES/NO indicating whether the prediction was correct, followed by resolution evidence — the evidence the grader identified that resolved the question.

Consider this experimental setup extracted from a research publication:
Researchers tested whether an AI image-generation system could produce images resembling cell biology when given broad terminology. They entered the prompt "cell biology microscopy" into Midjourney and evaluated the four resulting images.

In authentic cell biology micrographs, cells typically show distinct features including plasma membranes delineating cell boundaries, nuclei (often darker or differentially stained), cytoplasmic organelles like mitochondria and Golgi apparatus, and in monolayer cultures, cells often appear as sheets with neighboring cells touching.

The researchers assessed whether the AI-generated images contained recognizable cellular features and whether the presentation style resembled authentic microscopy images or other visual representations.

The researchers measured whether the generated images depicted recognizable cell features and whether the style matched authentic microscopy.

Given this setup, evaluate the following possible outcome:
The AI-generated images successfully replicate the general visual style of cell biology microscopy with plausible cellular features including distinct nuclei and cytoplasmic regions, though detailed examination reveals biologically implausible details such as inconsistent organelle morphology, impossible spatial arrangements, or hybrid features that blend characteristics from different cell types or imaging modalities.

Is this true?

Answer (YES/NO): NO